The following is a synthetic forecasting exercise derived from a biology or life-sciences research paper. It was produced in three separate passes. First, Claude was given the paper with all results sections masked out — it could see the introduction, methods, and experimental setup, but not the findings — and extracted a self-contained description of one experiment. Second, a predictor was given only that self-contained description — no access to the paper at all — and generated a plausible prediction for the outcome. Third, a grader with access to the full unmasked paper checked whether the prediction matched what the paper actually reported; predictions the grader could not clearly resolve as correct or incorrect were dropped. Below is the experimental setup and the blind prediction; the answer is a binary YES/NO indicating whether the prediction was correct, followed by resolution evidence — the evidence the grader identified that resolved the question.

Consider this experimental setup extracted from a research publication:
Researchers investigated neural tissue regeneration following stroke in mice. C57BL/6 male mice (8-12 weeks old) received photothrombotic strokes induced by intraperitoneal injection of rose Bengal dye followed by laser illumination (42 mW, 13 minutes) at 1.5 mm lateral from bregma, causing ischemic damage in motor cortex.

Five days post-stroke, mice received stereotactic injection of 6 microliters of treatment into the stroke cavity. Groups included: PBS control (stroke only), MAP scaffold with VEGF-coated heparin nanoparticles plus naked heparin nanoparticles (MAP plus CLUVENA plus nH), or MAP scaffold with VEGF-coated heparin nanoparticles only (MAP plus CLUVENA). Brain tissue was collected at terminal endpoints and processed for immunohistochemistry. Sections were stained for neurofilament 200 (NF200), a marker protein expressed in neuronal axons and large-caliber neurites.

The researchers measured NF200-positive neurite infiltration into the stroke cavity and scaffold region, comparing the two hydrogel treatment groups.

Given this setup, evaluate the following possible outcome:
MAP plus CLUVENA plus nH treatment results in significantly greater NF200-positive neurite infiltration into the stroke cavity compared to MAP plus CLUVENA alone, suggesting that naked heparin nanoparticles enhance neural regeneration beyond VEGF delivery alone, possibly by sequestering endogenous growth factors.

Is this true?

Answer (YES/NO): NO